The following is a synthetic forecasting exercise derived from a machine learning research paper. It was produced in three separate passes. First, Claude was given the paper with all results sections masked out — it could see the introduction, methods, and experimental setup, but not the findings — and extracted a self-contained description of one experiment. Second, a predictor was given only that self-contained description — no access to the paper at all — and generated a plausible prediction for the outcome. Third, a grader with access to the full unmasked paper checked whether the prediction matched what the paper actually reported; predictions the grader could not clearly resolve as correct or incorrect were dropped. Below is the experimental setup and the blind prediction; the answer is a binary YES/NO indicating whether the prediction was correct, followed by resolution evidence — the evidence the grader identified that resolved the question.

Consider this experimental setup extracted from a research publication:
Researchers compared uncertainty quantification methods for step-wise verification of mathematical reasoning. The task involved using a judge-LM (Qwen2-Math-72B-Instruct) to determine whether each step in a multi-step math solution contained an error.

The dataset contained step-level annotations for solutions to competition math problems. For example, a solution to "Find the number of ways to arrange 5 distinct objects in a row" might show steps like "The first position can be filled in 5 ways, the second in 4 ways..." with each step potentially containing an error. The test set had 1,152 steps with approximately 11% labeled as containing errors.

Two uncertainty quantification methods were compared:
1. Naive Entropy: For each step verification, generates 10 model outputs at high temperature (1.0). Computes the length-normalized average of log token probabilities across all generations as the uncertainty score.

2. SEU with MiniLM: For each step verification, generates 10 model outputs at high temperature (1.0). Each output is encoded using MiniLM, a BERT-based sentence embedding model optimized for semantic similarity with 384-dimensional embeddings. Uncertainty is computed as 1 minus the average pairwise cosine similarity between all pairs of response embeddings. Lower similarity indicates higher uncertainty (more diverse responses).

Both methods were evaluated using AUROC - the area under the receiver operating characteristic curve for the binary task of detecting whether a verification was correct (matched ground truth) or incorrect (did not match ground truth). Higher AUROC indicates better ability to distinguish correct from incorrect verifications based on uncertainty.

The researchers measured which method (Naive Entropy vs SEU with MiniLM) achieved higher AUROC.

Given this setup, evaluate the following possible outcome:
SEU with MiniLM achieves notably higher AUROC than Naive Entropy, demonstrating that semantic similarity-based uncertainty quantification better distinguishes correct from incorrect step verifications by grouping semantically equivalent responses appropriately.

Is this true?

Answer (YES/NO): YES